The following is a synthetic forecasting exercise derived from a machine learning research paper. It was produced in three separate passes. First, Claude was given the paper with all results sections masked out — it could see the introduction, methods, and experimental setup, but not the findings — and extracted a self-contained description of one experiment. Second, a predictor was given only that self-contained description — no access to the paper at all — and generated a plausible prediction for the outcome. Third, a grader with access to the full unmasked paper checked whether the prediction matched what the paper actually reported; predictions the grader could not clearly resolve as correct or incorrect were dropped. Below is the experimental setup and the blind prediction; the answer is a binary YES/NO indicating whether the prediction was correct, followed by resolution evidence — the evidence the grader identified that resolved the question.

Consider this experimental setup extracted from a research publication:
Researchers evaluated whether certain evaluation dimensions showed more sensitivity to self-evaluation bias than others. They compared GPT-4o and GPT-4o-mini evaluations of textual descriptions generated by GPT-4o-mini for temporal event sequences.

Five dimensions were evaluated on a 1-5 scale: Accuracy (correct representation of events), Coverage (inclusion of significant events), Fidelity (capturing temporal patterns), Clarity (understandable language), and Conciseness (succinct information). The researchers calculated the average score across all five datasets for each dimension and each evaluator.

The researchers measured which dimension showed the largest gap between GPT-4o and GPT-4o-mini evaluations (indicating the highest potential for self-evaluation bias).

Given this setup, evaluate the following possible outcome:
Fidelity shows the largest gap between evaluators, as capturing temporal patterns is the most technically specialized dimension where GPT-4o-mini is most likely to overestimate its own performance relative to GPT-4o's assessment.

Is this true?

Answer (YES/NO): NO